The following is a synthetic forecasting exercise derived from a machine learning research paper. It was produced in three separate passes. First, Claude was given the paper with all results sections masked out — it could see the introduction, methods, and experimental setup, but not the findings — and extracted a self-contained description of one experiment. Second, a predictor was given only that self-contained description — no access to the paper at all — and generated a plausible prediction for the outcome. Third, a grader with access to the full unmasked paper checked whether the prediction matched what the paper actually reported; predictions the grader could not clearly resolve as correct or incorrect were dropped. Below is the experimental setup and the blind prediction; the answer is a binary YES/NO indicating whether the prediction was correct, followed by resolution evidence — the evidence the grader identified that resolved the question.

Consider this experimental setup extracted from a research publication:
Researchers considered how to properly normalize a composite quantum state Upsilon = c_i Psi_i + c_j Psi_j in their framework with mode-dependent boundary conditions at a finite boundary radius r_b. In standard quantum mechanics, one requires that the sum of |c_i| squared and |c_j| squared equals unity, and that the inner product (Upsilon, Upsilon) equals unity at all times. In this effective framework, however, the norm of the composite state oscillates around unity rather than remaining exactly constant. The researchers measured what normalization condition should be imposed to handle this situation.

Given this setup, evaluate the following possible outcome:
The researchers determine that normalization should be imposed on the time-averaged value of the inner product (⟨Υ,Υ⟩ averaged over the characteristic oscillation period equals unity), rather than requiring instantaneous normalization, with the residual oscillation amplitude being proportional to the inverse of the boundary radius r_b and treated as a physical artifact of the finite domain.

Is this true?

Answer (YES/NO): NO